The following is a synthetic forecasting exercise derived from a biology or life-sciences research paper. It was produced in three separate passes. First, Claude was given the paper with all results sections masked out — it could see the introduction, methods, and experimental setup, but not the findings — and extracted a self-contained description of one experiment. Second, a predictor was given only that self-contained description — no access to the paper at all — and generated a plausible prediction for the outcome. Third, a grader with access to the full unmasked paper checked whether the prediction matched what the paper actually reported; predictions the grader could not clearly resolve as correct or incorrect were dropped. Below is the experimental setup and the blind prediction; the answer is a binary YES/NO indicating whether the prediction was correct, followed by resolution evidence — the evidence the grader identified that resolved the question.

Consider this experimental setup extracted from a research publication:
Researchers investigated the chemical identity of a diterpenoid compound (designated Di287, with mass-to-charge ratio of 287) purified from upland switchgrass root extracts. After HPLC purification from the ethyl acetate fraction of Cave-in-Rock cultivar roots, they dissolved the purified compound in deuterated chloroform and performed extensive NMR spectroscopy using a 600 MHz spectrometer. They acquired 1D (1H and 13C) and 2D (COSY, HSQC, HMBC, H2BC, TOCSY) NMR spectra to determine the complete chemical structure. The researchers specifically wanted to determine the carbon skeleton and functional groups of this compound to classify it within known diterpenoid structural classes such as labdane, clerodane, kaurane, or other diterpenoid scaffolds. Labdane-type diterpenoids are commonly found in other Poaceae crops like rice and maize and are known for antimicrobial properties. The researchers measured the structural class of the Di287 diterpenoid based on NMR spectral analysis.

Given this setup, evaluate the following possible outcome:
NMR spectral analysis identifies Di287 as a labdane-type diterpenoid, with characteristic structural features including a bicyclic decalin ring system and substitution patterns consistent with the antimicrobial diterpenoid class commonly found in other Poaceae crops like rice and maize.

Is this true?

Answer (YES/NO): NO